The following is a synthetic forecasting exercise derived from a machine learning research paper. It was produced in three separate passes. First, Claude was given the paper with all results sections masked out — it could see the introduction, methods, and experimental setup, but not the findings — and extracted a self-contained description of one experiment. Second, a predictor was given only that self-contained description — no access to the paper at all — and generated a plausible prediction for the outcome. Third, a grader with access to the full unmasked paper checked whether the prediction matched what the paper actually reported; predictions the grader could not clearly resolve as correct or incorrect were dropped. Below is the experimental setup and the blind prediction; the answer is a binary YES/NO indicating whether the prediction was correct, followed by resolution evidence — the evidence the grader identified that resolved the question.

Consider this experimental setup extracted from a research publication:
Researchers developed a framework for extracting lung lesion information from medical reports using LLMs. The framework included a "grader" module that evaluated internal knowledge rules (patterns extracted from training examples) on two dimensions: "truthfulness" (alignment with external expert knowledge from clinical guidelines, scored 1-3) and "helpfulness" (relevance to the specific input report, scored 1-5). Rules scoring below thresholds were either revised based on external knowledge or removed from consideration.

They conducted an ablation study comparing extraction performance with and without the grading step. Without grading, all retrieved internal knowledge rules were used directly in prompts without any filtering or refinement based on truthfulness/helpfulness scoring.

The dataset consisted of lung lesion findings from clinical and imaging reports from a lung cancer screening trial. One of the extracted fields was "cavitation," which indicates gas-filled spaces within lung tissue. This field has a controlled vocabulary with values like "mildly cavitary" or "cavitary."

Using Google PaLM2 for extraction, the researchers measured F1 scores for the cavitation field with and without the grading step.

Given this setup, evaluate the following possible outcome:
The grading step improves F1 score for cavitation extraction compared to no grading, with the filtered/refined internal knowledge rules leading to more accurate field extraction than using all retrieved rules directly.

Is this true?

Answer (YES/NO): YES